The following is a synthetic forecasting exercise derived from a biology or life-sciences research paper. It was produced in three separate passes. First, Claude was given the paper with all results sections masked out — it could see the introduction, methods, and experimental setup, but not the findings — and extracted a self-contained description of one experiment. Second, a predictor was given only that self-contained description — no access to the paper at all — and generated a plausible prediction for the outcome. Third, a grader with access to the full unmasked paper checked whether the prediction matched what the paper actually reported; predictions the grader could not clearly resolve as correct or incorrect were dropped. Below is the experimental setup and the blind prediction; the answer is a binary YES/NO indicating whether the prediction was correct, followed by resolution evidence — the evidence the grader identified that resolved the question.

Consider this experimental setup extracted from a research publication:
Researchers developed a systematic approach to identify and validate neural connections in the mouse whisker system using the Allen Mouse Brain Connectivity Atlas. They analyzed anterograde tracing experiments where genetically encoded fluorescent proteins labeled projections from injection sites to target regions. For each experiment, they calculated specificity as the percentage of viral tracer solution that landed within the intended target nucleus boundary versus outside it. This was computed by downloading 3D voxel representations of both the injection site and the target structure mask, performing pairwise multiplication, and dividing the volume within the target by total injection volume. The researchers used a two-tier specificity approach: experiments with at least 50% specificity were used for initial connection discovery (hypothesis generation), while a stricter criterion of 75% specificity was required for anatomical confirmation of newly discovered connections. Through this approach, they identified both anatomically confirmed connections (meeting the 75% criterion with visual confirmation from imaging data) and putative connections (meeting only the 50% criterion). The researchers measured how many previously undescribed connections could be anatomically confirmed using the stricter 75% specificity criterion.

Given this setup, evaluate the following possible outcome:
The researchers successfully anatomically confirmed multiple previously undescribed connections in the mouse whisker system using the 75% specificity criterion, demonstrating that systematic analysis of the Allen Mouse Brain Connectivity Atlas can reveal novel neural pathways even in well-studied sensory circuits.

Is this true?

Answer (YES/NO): YES